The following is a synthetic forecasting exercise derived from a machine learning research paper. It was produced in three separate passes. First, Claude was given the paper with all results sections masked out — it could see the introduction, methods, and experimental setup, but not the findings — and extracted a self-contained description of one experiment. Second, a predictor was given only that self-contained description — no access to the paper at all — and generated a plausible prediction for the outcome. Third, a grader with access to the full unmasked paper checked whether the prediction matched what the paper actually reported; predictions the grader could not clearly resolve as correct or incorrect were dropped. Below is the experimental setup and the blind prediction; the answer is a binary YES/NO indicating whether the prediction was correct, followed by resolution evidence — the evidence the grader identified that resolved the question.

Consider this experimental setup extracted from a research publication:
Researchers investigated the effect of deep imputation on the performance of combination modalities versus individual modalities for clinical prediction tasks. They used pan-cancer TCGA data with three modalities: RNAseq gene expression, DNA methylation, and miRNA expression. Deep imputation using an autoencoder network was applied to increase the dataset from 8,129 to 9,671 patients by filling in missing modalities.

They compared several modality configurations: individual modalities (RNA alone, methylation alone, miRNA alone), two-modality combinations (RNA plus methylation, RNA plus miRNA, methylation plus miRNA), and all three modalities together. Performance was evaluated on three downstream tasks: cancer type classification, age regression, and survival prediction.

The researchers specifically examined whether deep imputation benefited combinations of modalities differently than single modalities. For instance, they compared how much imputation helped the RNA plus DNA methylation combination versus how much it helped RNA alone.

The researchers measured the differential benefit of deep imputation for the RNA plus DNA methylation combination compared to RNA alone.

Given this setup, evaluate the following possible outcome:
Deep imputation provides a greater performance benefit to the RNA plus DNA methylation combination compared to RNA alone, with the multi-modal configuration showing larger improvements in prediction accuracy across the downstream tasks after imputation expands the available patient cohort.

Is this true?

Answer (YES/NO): YES